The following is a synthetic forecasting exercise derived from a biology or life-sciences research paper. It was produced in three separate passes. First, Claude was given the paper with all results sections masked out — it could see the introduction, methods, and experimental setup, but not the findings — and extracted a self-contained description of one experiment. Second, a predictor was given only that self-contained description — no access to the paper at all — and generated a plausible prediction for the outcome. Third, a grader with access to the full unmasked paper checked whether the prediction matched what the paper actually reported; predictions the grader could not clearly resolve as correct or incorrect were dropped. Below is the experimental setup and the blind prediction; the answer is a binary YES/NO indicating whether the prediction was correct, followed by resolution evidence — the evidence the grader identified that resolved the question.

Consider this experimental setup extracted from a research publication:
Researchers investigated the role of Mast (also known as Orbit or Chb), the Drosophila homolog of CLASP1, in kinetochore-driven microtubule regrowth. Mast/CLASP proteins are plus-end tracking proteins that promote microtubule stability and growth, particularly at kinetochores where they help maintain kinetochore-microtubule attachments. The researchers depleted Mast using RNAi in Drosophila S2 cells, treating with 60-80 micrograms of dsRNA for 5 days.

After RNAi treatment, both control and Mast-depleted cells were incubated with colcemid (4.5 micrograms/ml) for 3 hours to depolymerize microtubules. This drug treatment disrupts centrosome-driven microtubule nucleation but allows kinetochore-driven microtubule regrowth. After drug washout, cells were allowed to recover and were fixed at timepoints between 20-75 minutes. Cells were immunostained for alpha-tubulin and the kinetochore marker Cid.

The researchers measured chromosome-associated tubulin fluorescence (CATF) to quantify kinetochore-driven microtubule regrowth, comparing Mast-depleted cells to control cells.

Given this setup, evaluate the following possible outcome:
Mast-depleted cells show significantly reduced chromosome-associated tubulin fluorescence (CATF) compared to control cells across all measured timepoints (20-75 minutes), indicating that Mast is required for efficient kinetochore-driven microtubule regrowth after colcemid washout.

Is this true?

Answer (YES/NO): NO